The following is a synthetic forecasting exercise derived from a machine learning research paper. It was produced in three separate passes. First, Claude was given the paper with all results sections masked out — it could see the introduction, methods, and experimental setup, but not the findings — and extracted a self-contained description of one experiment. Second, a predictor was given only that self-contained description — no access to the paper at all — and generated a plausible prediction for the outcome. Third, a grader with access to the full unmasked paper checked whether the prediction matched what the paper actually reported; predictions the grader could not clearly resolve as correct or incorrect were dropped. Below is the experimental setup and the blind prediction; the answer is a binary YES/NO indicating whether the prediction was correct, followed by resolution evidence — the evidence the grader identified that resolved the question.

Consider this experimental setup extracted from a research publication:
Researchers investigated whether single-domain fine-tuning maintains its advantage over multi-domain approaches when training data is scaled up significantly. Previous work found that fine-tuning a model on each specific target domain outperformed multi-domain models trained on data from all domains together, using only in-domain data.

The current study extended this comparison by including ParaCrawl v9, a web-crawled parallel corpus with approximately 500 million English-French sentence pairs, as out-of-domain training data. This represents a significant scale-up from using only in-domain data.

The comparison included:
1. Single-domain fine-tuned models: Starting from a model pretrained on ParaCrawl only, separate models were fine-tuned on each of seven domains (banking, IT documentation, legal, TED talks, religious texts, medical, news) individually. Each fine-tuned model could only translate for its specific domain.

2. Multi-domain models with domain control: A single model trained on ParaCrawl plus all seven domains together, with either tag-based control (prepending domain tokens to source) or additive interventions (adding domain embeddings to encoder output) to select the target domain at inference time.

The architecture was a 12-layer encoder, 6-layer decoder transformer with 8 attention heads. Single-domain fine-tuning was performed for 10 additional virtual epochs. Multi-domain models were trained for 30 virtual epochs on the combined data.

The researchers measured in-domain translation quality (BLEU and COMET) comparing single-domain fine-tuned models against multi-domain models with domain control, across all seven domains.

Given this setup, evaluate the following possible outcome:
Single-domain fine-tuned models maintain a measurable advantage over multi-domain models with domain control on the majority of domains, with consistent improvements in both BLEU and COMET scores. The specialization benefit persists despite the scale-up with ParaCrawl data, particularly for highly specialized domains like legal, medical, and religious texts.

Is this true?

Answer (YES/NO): NO